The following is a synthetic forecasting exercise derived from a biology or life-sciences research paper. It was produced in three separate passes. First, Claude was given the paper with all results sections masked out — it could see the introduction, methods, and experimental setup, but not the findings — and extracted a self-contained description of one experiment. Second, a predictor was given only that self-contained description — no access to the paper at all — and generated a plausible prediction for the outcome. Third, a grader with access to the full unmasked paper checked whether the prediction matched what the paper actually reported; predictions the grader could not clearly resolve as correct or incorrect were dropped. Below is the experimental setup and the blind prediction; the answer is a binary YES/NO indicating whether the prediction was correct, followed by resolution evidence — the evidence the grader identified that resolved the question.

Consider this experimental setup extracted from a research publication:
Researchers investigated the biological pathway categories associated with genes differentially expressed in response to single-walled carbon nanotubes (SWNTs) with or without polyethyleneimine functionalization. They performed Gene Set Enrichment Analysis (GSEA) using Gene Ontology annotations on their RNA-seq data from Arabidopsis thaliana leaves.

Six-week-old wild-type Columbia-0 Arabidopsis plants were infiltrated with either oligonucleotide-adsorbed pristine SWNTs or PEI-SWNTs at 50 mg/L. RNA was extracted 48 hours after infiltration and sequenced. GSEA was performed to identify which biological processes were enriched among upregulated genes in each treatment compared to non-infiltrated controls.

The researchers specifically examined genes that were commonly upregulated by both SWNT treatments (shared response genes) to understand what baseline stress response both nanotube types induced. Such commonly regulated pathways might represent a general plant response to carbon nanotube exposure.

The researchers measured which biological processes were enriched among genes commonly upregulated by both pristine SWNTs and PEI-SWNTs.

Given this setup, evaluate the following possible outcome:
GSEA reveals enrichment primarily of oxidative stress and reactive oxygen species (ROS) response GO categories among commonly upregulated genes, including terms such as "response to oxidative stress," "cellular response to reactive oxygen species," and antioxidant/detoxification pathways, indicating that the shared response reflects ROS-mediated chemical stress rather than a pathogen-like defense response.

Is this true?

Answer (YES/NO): NO